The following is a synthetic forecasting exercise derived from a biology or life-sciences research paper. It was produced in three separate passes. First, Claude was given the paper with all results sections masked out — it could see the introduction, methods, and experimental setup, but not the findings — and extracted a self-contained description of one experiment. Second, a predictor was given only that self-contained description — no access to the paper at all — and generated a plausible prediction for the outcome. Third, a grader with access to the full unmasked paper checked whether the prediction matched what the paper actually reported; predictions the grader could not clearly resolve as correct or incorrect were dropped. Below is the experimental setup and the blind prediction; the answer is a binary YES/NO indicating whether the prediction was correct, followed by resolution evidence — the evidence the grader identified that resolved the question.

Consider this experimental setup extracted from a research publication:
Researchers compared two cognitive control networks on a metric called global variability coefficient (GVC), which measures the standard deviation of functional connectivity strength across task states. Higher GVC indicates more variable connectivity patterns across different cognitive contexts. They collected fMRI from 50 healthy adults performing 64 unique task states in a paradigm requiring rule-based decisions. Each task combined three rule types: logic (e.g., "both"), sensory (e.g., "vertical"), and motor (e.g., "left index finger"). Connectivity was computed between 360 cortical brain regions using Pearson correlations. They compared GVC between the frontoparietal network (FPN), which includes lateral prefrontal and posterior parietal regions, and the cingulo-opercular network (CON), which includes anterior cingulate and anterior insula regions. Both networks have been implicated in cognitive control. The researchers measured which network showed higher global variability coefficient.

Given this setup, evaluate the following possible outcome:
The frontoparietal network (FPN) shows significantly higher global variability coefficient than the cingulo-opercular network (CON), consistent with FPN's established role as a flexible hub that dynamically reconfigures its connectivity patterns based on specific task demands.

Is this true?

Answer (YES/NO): YES